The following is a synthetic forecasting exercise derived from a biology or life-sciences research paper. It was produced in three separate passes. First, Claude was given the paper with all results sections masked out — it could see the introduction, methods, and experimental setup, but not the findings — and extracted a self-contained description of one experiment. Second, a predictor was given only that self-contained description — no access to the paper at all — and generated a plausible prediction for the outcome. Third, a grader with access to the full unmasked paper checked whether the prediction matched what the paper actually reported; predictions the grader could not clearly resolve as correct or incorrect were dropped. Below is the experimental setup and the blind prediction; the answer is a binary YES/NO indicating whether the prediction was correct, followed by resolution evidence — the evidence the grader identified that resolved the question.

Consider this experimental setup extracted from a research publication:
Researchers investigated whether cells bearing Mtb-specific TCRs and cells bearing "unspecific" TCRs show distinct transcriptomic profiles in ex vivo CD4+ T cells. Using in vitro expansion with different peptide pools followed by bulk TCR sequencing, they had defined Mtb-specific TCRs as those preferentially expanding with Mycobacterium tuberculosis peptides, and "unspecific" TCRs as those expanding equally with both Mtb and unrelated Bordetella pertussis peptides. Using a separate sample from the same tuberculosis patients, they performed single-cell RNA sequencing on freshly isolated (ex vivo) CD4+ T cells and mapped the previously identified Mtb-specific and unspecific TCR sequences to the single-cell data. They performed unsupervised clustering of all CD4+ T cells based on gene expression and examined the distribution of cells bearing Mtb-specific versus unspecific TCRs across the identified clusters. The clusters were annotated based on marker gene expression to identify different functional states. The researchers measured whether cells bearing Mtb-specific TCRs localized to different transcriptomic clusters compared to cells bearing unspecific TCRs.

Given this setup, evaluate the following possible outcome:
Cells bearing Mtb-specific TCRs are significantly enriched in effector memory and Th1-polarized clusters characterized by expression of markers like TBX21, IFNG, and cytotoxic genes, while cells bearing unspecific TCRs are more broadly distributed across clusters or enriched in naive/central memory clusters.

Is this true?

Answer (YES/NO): NO